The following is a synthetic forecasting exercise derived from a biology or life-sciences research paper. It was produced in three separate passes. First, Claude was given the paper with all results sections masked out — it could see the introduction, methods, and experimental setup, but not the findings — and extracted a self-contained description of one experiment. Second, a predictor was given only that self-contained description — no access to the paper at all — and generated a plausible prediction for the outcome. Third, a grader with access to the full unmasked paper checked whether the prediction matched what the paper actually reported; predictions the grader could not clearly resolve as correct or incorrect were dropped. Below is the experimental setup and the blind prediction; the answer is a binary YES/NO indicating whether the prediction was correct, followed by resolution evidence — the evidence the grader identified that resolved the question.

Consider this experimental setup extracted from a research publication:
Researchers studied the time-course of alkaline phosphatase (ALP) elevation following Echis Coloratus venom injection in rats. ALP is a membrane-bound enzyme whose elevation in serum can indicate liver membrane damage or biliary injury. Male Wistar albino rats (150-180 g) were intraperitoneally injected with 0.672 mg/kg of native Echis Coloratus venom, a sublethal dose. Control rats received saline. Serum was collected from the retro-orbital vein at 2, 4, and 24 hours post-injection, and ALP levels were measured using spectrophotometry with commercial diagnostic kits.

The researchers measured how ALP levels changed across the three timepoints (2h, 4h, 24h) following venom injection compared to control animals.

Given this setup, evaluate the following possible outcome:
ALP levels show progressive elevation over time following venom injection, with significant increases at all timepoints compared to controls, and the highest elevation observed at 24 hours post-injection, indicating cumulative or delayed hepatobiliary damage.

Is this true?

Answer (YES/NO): NO